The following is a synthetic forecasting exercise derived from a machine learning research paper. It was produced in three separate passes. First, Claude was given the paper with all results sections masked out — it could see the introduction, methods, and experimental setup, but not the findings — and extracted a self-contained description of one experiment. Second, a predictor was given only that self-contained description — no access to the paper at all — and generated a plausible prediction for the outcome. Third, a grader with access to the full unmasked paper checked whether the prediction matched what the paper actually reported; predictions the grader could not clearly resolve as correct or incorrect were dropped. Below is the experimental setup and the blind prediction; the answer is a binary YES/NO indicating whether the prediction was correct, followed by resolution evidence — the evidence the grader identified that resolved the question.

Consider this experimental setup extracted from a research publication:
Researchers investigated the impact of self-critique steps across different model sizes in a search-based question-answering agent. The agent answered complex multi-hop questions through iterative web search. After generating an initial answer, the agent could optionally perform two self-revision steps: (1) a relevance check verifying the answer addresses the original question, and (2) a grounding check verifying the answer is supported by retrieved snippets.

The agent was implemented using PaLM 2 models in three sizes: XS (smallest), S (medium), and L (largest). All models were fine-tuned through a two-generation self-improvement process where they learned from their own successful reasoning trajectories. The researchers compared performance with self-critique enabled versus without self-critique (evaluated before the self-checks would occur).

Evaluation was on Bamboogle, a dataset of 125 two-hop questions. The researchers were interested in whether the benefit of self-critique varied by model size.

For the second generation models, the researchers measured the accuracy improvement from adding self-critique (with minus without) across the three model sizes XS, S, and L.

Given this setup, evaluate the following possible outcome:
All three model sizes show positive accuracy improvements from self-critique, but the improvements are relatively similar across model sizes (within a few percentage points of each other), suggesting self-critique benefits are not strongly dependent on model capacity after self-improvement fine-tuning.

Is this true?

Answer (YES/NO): NO